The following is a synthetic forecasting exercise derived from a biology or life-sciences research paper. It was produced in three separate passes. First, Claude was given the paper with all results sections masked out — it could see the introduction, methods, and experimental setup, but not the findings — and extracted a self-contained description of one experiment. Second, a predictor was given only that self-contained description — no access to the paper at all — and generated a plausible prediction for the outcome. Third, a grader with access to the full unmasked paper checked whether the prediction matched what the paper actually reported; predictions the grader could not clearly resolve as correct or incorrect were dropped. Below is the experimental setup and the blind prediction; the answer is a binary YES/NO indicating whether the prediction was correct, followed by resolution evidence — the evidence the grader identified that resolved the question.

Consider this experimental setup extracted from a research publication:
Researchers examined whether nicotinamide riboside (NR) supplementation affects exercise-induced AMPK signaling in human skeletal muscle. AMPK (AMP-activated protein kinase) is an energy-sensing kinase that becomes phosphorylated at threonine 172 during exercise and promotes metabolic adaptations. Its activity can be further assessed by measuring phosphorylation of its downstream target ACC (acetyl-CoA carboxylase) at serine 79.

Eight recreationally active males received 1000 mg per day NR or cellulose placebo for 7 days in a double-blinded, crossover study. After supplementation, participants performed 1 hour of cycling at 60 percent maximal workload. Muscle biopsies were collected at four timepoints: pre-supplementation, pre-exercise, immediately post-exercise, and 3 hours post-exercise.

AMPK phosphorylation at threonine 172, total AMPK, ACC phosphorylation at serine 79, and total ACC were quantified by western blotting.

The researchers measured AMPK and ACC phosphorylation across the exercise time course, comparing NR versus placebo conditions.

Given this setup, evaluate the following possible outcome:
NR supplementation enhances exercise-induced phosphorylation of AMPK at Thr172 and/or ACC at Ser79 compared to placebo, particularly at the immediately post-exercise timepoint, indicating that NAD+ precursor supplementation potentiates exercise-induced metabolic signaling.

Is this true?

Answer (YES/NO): NO